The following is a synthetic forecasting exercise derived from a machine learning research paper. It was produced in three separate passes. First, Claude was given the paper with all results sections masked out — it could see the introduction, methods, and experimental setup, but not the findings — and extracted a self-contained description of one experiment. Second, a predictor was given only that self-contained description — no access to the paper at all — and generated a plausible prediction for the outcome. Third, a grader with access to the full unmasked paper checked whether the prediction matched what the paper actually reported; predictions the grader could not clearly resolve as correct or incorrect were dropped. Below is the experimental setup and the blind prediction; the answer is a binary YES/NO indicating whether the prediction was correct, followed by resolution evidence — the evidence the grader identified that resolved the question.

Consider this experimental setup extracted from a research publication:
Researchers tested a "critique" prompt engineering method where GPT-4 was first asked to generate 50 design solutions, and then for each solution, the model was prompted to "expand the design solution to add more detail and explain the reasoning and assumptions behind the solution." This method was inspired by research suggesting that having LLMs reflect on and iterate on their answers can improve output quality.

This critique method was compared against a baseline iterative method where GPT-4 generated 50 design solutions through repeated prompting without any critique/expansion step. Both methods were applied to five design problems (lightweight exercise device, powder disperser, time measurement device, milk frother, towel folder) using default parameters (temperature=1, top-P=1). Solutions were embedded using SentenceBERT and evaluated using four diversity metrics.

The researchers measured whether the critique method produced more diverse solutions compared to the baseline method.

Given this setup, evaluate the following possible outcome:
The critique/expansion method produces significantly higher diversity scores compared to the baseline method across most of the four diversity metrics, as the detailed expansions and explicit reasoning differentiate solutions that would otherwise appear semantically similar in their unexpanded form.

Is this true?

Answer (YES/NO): YES